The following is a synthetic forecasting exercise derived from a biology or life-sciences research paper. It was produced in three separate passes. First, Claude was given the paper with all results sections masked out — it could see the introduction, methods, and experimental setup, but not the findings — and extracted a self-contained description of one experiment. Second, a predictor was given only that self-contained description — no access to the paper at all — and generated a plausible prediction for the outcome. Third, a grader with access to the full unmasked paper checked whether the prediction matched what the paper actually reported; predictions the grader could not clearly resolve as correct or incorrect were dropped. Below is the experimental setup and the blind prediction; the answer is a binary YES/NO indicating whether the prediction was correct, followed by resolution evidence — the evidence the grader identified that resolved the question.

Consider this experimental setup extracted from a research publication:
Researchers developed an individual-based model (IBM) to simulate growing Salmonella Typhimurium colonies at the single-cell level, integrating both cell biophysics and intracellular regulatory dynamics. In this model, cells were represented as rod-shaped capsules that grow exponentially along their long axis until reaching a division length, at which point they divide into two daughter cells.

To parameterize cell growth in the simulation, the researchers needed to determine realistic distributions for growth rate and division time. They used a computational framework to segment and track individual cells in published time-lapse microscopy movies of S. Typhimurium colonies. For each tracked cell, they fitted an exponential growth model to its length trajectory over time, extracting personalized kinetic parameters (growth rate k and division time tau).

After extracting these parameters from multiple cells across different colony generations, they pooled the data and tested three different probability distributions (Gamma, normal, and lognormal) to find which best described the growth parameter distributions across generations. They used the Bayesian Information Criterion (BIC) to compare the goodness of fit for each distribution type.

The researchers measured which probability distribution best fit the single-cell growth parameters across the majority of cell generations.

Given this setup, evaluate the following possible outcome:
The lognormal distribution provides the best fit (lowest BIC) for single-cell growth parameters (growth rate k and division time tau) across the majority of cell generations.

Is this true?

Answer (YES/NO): NO